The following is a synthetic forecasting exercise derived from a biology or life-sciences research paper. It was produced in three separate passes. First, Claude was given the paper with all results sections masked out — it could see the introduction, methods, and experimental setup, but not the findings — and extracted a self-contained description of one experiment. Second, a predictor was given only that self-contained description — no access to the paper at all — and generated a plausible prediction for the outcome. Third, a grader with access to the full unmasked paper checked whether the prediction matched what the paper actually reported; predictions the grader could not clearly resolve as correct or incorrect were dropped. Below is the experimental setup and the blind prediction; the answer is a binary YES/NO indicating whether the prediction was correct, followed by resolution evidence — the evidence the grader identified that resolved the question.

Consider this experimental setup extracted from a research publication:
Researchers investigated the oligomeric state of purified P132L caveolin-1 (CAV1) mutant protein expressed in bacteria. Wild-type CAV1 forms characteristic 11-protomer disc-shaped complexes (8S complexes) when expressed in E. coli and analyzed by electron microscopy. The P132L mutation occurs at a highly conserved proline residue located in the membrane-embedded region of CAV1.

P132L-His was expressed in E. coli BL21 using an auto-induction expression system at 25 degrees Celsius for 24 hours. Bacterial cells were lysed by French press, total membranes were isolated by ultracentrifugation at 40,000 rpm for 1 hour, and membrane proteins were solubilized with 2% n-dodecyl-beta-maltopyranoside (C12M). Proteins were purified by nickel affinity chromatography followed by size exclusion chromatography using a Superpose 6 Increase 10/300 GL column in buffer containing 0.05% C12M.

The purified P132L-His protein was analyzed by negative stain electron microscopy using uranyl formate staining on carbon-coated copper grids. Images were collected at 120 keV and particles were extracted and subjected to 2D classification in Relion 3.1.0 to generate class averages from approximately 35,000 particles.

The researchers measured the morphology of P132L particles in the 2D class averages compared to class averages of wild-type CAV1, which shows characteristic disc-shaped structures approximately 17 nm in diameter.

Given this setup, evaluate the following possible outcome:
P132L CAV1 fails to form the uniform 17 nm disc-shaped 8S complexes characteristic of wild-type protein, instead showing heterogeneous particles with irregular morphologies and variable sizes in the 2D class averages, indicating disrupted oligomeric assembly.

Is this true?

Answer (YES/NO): YES